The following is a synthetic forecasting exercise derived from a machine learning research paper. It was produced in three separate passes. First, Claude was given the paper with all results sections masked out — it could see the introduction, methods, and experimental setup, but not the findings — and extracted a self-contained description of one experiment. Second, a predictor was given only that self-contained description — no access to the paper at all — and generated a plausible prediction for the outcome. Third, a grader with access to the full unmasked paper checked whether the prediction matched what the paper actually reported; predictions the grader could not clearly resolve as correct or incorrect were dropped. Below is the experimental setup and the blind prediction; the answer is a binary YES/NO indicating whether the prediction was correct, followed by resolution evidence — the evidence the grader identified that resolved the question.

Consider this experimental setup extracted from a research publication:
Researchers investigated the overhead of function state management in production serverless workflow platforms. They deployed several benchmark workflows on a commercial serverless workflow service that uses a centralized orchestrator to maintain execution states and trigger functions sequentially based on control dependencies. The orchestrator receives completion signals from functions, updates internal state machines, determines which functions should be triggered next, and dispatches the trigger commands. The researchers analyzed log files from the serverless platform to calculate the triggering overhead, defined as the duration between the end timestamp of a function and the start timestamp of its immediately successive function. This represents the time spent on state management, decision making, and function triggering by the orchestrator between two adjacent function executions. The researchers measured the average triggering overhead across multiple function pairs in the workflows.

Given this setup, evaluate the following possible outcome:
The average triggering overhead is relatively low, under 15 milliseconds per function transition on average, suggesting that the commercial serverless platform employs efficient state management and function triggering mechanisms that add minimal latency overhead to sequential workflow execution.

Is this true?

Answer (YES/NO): NO